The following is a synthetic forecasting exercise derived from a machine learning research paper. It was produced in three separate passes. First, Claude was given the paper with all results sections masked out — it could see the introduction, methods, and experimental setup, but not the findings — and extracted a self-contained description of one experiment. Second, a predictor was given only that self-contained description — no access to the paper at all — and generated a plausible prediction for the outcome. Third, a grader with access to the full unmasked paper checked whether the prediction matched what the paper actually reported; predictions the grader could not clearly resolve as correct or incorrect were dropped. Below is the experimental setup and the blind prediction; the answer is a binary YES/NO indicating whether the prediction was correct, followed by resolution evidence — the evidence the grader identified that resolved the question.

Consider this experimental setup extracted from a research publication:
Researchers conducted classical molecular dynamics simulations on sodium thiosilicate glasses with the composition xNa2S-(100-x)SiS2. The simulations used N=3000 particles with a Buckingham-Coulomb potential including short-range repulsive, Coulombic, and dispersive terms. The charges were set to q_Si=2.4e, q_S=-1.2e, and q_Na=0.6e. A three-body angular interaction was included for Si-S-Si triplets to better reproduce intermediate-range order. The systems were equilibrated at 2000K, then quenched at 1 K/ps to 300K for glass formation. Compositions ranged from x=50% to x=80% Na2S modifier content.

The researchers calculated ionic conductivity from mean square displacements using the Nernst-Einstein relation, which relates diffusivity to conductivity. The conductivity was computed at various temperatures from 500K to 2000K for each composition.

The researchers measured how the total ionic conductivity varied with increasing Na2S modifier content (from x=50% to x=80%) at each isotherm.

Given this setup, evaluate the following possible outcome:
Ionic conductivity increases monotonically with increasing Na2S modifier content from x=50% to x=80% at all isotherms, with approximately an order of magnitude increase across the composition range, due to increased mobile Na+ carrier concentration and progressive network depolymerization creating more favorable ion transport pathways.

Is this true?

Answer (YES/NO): NO